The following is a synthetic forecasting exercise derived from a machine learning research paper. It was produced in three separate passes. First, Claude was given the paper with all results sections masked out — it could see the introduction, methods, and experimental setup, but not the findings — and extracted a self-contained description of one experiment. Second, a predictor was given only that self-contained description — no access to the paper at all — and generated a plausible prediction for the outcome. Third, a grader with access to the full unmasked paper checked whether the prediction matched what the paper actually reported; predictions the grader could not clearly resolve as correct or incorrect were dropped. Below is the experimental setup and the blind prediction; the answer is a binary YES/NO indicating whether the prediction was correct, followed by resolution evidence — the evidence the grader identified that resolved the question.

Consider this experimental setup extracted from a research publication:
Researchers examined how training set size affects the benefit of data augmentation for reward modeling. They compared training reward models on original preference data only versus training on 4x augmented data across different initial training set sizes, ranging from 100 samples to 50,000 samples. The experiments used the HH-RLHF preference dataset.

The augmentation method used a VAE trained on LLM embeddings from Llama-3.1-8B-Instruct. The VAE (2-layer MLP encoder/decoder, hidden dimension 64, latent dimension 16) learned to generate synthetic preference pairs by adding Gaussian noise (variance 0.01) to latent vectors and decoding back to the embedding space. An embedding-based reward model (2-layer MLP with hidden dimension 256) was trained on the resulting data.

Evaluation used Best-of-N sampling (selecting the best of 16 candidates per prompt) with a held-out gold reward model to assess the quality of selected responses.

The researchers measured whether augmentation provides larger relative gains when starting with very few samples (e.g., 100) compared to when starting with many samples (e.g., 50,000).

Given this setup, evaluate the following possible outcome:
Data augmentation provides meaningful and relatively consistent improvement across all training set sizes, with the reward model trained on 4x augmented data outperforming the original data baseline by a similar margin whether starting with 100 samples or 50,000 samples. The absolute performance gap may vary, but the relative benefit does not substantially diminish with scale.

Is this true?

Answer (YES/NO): NO